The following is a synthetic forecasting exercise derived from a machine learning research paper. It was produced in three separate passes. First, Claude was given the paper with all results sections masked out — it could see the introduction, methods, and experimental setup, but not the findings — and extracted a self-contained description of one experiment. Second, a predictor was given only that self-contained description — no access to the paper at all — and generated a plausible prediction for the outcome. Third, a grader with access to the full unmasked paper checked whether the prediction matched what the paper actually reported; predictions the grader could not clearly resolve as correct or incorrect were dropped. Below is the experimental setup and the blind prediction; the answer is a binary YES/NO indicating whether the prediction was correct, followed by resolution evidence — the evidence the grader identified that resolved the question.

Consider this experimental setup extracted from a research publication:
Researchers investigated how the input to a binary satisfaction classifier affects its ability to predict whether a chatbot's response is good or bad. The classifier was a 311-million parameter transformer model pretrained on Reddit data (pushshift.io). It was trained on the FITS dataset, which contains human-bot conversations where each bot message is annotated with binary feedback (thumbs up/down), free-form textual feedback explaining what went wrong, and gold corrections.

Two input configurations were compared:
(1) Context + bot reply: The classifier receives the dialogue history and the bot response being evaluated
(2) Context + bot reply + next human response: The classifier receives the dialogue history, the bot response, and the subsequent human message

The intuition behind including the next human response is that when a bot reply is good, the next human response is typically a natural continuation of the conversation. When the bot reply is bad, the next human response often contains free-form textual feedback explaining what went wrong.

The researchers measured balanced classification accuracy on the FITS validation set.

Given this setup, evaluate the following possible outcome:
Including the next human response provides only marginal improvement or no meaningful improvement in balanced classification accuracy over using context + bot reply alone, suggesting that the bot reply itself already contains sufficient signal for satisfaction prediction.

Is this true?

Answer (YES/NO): NO